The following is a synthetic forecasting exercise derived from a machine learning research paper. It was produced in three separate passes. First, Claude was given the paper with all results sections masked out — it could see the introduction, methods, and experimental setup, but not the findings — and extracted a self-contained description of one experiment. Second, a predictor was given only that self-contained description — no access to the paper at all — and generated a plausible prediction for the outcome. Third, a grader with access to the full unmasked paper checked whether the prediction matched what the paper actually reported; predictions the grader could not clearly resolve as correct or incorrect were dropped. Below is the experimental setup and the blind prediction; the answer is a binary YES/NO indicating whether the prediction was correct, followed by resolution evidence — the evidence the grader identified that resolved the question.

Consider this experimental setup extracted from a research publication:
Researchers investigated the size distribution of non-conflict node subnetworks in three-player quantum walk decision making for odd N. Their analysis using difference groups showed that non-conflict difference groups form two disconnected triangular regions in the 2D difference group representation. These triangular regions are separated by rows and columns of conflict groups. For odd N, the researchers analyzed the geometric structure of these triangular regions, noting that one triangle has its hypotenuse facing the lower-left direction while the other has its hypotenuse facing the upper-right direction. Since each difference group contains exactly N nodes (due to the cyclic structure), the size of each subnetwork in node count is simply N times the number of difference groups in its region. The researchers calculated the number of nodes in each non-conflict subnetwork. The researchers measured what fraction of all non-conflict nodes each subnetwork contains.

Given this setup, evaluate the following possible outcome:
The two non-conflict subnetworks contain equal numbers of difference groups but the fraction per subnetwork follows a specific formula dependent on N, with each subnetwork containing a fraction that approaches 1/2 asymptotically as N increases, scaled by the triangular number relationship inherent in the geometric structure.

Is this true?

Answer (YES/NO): NO